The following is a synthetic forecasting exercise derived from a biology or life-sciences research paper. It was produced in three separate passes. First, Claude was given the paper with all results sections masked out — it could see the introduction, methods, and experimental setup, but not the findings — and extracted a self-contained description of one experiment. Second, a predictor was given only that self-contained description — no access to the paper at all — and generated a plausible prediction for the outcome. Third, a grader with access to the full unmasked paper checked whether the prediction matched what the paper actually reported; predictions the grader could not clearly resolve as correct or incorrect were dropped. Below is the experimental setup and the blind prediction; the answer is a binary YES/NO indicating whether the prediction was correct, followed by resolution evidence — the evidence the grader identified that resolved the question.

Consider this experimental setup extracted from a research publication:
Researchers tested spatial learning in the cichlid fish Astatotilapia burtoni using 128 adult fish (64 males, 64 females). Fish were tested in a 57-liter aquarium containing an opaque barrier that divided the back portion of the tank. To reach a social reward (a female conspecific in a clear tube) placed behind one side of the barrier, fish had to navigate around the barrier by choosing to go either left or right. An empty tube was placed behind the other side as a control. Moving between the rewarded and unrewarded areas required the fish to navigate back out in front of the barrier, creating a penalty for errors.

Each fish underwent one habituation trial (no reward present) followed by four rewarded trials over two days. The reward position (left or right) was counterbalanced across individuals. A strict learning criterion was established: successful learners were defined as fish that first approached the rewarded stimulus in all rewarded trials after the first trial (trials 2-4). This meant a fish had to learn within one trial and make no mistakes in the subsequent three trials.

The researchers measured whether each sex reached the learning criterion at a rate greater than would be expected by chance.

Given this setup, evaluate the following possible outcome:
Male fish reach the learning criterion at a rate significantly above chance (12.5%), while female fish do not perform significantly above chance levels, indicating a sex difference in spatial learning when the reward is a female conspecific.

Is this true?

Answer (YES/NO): NO